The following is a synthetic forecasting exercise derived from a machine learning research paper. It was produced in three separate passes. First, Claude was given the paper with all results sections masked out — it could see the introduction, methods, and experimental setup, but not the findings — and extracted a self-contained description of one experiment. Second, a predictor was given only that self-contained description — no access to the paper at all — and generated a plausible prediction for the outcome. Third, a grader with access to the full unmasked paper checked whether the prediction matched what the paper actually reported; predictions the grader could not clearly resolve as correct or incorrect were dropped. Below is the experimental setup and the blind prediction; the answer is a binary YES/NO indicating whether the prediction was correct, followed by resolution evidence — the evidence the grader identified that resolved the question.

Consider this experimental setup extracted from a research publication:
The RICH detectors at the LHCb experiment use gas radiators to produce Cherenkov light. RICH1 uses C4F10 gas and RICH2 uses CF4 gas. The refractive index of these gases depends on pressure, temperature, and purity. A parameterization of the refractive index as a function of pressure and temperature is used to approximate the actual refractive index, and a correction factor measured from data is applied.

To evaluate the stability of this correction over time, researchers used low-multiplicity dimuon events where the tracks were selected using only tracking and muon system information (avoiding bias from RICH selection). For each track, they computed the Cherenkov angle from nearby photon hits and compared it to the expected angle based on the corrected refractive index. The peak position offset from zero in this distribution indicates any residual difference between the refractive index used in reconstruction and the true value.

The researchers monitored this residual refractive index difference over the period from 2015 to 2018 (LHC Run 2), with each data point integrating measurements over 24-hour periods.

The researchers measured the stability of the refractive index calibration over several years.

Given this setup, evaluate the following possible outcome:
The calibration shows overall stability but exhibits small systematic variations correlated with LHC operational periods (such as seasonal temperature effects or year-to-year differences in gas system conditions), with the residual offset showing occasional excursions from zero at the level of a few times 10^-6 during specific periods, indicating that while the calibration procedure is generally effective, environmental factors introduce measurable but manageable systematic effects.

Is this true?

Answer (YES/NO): NO